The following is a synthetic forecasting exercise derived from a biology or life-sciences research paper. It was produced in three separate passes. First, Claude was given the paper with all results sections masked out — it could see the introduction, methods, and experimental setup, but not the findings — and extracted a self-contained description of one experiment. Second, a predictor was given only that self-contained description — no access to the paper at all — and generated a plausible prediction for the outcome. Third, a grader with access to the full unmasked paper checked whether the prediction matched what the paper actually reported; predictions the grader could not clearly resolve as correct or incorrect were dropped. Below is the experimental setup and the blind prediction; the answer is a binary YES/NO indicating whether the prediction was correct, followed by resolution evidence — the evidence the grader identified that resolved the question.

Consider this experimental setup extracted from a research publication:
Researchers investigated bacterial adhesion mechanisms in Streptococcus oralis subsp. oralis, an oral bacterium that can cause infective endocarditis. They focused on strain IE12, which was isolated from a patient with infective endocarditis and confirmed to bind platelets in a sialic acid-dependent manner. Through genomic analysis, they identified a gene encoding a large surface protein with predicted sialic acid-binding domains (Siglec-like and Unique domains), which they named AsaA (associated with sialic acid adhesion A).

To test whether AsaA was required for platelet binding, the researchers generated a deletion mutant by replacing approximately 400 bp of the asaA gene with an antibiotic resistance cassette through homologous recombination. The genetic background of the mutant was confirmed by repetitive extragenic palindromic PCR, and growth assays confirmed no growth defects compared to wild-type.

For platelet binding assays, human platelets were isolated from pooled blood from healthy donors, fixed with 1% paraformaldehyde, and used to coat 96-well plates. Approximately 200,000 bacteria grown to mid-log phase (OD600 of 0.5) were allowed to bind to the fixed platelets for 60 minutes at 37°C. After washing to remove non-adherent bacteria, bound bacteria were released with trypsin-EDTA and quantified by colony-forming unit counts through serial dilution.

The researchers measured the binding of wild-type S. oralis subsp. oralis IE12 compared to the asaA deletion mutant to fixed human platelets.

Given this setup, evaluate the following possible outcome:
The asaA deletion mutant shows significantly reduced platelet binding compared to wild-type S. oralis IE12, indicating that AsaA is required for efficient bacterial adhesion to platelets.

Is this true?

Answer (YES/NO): YES